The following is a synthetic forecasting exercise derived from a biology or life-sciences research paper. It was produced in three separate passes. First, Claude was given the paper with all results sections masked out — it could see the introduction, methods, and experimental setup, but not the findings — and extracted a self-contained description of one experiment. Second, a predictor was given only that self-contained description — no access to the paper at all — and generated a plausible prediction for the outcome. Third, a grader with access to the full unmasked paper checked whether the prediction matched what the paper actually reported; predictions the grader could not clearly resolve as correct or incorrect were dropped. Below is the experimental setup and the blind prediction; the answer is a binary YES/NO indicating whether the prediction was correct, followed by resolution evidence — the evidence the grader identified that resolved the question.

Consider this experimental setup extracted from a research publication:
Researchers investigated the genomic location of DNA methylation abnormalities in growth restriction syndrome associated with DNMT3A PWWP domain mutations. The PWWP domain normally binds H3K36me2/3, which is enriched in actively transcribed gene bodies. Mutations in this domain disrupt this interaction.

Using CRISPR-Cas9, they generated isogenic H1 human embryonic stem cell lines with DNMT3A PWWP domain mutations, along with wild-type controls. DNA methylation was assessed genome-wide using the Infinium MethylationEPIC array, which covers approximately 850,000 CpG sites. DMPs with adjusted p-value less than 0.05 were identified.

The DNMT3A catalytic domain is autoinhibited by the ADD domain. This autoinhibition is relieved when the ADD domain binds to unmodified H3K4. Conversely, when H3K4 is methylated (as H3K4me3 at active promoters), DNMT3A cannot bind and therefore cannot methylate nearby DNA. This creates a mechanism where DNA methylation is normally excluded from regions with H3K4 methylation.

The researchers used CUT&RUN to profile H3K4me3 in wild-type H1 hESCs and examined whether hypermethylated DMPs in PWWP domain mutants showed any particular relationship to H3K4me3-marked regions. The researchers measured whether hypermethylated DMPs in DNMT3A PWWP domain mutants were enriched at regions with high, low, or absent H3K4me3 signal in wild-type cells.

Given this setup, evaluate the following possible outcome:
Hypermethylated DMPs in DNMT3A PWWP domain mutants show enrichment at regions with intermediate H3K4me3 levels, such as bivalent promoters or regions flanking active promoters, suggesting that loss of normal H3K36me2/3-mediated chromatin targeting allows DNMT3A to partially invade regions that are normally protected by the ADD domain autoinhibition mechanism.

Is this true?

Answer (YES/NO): YES